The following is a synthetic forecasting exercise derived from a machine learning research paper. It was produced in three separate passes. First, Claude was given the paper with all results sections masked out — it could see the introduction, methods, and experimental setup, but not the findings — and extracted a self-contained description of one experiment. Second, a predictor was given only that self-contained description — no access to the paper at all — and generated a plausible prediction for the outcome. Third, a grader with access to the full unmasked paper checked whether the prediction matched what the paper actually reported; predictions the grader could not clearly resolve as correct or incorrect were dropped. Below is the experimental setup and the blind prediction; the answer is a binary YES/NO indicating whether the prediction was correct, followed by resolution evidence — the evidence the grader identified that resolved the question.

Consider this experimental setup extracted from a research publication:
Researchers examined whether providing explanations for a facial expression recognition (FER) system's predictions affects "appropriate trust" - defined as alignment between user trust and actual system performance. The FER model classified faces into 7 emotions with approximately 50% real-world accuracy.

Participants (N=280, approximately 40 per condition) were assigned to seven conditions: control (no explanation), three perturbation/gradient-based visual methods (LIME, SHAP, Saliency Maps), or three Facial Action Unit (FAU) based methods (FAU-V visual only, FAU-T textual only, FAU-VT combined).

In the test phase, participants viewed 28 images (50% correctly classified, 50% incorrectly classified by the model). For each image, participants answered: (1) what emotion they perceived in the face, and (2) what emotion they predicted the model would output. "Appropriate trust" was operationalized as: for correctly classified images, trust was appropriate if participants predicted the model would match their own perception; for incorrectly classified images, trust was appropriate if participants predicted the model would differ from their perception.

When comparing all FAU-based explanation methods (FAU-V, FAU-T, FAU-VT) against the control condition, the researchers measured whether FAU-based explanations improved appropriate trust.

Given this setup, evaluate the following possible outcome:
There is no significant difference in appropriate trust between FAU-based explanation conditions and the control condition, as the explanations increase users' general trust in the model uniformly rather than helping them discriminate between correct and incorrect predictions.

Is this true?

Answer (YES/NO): NO